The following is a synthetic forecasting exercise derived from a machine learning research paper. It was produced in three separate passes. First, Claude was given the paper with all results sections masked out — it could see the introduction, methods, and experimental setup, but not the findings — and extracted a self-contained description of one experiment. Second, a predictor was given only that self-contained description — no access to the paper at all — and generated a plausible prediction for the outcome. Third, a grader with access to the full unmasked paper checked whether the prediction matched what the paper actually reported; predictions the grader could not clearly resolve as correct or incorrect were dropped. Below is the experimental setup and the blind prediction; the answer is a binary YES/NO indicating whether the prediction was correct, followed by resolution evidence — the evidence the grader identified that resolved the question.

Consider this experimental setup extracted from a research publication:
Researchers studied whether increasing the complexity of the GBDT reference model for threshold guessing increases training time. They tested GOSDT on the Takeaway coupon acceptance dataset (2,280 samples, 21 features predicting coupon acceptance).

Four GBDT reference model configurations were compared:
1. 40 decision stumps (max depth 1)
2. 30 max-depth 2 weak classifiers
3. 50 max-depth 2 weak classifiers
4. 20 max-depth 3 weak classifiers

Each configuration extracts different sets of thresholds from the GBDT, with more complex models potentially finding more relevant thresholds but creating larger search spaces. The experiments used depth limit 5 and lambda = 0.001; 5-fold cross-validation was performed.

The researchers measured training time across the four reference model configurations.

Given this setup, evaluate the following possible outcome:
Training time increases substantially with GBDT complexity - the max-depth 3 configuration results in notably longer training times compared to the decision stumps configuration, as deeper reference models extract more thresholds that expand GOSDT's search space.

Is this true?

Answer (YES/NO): YES